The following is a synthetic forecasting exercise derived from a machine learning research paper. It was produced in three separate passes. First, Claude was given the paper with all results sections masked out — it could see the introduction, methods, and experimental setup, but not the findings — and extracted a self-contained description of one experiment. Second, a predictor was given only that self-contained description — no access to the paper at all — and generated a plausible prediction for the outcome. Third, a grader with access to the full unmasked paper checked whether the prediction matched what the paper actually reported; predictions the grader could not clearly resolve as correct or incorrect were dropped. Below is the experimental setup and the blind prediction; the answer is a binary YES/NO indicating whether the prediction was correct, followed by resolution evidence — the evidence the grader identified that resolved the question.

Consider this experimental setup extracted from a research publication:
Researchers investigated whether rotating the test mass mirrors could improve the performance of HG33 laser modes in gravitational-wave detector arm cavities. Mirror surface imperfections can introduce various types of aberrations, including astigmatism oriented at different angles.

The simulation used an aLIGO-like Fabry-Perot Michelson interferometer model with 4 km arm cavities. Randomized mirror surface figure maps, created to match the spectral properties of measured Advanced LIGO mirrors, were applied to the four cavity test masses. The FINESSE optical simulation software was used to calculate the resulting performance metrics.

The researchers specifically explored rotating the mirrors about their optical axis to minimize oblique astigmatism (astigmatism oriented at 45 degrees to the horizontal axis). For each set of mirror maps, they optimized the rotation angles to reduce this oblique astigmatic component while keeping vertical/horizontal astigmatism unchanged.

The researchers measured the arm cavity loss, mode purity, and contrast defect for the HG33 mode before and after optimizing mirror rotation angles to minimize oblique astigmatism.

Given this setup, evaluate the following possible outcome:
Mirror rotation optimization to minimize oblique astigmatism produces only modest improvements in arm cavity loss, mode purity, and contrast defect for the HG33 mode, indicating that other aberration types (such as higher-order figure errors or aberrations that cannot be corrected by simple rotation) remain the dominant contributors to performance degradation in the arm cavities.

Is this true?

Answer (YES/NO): YES